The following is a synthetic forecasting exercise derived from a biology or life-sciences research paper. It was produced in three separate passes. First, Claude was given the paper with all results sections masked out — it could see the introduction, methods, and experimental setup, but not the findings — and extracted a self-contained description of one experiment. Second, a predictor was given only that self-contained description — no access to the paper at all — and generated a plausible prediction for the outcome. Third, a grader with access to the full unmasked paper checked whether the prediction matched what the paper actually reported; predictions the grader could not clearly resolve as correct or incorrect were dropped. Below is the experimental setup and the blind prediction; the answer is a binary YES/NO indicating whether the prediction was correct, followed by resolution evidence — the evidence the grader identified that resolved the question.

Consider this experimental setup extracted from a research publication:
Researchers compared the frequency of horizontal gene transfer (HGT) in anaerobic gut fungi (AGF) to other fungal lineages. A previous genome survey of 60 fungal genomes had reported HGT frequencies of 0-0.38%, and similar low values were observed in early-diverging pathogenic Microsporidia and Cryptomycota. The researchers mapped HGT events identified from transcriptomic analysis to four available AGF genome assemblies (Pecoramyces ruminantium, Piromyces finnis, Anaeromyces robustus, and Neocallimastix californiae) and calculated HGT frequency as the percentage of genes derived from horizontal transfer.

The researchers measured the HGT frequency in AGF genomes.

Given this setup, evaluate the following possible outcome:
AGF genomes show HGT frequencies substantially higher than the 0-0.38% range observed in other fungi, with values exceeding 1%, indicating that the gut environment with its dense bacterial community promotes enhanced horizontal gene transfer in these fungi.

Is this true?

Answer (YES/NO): YES